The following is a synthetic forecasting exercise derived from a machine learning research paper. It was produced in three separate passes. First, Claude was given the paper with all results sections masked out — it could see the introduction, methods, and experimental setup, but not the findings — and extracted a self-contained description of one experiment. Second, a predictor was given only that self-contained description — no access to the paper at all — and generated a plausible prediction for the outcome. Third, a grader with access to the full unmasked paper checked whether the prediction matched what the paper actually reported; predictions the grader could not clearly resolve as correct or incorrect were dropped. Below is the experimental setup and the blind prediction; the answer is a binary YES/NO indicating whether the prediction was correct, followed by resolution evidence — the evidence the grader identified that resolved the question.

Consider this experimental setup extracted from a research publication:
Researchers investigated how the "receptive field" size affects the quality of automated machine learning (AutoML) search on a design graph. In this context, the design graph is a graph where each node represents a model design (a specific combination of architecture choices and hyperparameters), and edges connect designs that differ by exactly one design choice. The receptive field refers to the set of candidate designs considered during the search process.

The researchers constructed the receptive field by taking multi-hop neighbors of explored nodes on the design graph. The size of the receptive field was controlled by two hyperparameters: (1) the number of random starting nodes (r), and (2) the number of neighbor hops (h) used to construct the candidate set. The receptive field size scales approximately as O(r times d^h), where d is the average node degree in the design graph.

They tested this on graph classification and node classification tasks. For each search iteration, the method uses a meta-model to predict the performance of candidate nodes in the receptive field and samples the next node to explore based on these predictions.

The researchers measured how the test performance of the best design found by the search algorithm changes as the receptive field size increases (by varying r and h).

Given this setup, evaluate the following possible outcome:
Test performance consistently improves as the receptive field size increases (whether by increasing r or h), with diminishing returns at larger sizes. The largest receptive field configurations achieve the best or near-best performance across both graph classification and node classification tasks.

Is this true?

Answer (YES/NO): NO